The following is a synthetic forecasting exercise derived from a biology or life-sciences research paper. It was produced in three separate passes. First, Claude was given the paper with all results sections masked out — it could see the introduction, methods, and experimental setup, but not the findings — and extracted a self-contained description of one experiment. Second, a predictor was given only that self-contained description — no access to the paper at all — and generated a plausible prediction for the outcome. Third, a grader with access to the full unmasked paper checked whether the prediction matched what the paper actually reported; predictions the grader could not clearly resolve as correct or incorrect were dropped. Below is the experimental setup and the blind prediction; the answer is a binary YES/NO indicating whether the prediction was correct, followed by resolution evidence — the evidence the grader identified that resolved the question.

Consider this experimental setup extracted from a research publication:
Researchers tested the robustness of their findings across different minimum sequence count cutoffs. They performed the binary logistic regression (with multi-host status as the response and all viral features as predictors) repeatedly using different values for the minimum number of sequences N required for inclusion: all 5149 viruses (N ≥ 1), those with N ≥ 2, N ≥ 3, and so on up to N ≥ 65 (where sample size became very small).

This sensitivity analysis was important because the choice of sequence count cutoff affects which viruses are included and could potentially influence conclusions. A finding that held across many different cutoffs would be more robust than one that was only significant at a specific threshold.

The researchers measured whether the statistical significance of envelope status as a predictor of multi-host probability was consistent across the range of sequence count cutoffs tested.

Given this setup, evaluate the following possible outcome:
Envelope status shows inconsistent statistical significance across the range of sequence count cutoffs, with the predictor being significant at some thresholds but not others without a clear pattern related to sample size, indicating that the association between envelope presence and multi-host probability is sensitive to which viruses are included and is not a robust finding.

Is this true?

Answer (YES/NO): NO